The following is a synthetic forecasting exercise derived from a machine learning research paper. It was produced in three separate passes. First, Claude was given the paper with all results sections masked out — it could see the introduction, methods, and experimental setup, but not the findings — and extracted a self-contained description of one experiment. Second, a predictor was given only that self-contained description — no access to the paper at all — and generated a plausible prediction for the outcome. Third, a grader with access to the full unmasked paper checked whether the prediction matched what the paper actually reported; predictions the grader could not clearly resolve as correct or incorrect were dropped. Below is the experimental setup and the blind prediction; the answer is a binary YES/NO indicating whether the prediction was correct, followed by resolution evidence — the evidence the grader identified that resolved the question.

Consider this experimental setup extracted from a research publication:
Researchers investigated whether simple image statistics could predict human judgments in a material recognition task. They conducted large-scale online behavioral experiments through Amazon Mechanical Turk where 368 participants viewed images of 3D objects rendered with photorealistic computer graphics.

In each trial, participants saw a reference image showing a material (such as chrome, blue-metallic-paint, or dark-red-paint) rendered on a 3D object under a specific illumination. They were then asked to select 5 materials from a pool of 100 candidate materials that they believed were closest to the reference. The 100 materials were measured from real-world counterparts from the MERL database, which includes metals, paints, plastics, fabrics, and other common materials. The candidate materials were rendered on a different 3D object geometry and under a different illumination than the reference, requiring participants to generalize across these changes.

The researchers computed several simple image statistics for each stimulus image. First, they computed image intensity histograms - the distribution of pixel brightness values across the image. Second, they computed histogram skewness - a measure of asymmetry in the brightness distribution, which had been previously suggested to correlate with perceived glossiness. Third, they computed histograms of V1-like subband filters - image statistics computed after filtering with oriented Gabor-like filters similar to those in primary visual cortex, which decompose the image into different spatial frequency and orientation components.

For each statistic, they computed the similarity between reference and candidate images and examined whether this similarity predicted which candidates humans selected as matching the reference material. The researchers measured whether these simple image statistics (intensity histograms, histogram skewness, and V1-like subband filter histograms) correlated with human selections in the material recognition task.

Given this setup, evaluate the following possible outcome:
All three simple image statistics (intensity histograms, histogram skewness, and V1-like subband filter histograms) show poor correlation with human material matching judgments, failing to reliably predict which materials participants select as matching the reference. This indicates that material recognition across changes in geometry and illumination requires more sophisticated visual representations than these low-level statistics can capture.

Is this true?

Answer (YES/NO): YES